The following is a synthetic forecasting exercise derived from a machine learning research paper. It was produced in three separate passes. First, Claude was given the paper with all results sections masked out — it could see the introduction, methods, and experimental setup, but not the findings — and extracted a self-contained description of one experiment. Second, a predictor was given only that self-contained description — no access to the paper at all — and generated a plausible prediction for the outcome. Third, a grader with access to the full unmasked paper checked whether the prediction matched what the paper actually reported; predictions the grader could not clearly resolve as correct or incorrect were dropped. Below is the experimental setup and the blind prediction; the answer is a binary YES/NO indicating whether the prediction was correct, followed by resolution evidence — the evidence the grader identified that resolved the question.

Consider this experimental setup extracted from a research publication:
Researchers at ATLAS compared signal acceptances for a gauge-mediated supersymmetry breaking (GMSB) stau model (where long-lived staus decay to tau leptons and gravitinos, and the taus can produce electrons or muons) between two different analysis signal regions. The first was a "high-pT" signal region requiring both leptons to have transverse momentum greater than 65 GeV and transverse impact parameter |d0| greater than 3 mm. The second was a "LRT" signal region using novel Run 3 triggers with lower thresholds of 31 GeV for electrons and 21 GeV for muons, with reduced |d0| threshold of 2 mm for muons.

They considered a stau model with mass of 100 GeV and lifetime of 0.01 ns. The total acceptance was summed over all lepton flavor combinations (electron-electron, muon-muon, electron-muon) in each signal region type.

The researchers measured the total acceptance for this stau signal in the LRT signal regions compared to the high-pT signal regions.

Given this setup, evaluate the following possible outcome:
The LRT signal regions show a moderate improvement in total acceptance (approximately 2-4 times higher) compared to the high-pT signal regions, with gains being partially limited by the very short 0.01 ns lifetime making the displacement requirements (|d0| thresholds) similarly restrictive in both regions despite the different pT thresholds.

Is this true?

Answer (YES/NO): NO